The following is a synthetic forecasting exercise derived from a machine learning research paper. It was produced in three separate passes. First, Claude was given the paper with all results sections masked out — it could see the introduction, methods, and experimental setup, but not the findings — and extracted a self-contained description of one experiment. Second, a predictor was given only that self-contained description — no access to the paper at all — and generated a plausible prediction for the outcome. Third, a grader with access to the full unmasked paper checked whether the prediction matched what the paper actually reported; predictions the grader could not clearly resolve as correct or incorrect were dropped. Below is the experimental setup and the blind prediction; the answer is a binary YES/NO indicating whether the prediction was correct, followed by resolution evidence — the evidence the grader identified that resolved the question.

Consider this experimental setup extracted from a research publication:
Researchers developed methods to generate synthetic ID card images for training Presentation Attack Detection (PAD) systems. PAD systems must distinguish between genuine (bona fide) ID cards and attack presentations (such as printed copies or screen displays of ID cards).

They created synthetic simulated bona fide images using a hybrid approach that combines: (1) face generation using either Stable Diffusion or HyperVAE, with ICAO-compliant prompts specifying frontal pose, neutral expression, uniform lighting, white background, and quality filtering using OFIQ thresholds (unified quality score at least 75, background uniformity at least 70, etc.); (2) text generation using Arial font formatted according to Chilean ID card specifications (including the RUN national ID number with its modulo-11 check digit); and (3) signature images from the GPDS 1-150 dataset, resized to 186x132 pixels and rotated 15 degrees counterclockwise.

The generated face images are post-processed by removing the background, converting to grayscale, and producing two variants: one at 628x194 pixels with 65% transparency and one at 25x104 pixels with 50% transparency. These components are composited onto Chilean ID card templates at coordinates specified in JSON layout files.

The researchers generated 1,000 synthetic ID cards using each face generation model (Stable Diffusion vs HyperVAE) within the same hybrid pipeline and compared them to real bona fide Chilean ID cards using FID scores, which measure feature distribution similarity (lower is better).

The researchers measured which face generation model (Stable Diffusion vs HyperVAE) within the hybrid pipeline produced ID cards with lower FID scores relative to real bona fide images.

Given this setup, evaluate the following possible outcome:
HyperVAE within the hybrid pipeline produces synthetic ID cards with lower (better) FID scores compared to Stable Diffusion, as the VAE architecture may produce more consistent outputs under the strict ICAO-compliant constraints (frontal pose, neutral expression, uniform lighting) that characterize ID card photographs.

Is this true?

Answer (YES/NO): YES